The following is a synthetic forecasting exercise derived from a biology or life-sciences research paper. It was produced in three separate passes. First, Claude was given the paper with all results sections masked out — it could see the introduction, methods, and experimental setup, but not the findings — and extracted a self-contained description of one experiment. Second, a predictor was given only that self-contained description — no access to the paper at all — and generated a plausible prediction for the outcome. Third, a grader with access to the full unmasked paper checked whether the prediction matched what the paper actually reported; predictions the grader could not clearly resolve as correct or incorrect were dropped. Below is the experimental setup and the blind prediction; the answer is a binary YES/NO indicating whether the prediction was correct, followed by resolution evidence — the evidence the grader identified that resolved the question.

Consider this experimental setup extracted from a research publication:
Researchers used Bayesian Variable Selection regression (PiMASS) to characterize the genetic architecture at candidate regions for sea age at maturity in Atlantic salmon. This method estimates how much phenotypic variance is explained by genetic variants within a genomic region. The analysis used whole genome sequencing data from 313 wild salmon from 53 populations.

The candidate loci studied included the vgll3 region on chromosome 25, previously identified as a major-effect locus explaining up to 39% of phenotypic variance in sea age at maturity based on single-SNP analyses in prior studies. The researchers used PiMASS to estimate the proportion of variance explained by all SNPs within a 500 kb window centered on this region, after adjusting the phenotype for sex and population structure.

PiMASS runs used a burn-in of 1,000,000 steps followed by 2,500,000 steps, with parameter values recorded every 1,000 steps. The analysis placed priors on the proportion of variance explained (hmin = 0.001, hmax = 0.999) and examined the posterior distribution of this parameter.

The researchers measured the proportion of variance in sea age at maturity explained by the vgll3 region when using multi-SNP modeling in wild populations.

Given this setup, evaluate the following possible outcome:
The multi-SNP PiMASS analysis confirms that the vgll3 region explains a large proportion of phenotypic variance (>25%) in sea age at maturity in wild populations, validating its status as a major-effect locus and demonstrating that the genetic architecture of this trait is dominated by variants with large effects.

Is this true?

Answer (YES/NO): NO